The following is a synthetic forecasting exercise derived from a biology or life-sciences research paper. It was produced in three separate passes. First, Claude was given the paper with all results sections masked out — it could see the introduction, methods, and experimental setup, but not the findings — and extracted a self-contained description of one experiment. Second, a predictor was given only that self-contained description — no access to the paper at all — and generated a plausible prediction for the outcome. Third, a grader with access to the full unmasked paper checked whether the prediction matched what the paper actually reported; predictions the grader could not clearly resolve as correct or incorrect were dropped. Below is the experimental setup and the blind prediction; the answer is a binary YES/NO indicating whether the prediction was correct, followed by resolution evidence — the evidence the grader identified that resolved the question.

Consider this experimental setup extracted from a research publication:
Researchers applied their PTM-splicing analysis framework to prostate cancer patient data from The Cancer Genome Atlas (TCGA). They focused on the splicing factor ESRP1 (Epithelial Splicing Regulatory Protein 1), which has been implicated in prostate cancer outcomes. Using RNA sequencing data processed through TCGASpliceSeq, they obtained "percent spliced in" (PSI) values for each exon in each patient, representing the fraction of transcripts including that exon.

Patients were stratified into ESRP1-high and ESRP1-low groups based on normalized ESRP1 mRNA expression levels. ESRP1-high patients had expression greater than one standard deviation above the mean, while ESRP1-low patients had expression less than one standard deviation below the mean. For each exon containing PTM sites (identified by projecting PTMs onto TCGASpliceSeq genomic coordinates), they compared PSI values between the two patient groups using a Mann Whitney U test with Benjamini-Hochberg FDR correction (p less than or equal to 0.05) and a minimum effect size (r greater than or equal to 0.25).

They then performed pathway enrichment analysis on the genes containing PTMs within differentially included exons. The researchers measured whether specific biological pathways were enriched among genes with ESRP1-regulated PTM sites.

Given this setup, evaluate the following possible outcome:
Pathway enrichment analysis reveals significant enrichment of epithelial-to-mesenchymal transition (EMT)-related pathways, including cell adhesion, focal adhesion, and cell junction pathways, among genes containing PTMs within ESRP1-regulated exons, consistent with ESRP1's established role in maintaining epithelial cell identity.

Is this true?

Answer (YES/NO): YES